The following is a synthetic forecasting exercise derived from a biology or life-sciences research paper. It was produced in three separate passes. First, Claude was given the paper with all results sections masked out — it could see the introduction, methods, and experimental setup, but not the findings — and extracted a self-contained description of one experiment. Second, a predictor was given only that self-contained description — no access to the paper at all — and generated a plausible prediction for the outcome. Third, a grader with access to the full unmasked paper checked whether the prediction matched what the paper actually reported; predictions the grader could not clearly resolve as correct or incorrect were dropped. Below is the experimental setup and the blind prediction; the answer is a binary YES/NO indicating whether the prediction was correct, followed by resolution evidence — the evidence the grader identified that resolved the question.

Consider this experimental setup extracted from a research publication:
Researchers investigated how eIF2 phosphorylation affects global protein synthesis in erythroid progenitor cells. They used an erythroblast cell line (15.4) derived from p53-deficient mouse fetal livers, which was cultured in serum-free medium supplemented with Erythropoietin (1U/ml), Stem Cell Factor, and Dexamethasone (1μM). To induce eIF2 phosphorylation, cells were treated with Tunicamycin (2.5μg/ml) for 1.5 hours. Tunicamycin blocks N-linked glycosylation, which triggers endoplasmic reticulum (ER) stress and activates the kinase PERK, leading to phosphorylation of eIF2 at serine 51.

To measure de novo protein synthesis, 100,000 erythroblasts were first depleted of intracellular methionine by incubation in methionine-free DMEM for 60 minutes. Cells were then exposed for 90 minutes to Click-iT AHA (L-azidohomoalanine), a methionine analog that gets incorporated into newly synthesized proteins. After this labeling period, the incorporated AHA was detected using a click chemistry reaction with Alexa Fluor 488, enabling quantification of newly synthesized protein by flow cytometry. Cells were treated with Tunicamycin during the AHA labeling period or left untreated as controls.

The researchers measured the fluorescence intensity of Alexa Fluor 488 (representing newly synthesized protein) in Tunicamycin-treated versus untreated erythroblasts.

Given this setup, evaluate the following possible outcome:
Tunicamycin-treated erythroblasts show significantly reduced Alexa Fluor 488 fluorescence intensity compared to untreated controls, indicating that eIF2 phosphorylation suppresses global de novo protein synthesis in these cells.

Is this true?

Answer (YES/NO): YES